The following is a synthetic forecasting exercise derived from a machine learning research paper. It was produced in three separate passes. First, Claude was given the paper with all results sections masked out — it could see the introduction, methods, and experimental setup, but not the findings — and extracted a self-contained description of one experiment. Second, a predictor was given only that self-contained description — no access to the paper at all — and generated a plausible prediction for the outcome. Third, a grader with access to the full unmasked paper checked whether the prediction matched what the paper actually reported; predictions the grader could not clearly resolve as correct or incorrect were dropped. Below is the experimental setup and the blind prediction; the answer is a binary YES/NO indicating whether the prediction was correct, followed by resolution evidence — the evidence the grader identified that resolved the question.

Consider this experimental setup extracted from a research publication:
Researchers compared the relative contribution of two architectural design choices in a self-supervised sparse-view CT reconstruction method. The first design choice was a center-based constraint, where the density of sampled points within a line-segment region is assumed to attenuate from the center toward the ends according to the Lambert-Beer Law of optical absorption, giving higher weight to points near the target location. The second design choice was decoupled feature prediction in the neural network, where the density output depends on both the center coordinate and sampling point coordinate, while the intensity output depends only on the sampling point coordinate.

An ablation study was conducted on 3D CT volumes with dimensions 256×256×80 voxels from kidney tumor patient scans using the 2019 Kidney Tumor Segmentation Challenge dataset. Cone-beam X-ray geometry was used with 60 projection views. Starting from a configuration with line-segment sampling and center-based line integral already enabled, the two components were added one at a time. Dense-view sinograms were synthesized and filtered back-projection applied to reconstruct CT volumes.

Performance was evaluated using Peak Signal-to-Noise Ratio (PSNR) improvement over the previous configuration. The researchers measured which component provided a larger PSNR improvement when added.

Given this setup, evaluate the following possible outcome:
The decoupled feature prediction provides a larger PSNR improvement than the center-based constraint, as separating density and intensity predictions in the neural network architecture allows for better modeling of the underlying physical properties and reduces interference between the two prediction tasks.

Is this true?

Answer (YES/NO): NO